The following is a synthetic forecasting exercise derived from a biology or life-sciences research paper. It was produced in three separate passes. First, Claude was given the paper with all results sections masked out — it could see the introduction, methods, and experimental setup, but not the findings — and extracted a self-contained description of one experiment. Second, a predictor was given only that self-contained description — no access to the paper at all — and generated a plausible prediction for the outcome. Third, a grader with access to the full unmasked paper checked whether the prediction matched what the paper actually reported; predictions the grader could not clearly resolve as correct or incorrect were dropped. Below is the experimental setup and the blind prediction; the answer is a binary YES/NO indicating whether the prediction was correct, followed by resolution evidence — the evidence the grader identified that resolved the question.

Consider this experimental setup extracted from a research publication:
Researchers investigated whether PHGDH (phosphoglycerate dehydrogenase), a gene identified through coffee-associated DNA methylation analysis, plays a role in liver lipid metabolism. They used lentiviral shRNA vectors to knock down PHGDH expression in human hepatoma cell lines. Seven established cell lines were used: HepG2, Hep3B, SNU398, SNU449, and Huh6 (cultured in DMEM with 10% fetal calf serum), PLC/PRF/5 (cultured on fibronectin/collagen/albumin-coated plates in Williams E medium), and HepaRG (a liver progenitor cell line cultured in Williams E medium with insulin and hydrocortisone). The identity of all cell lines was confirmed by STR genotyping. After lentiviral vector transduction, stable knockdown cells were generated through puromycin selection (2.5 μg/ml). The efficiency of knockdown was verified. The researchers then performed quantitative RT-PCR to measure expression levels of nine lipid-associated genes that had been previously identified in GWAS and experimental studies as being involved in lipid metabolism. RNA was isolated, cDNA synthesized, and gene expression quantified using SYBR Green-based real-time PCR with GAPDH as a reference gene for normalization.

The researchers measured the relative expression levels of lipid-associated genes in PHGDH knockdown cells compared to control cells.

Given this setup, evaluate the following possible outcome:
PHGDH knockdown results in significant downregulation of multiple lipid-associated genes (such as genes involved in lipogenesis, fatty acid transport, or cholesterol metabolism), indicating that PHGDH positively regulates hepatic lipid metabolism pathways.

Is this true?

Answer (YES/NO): NO